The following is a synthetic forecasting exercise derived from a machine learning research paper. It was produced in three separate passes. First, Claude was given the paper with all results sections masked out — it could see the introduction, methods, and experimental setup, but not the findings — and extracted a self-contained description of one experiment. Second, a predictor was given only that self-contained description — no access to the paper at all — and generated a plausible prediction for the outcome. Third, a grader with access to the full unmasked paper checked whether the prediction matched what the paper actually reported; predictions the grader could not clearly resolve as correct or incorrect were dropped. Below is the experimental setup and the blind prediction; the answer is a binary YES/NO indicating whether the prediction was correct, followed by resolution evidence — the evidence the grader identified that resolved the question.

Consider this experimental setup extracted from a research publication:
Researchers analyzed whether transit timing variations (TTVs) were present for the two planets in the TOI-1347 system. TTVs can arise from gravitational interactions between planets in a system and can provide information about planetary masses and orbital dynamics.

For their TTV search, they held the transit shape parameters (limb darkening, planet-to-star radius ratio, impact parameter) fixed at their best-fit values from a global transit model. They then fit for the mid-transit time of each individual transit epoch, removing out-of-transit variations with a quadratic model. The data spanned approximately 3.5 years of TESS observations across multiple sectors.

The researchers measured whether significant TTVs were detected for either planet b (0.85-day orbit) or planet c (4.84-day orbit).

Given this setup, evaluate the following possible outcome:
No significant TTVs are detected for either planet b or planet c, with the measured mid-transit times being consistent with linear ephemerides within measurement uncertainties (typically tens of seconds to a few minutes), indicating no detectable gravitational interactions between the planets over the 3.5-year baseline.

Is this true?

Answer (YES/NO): YES